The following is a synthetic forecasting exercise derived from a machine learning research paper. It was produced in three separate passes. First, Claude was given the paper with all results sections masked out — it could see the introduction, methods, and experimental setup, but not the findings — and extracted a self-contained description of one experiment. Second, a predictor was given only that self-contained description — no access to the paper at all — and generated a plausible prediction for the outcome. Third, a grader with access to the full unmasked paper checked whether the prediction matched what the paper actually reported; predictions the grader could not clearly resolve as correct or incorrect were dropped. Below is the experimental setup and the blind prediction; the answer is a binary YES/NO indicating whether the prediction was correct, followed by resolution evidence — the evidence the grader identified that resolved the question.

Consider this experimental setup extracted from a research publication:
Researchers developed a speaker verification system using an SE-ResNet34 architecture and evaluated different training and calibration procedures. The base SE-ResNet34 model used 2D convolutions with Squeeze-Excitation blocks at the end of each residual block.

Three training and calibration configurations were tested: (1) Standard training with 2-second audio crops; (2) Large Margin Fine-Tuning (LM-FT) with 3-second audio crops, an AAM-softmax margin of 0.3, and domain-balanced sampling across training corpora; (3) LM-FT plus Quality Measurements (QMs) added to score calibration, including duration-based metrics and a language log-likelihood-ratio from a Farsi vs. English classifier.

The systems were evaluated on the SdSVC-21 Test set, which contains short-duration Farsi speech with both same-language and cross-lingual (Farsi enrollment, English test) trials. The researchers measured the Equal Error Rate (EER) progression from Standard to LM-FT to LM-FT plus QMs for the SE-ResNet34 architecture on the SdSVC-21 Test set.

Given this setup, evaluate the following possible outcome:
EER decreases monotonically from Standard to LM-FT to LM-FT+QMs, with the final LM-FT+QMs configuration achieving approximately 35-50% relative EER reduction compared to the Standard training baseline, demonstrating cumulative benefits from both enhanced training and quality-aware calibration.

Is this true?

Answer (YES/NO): NO